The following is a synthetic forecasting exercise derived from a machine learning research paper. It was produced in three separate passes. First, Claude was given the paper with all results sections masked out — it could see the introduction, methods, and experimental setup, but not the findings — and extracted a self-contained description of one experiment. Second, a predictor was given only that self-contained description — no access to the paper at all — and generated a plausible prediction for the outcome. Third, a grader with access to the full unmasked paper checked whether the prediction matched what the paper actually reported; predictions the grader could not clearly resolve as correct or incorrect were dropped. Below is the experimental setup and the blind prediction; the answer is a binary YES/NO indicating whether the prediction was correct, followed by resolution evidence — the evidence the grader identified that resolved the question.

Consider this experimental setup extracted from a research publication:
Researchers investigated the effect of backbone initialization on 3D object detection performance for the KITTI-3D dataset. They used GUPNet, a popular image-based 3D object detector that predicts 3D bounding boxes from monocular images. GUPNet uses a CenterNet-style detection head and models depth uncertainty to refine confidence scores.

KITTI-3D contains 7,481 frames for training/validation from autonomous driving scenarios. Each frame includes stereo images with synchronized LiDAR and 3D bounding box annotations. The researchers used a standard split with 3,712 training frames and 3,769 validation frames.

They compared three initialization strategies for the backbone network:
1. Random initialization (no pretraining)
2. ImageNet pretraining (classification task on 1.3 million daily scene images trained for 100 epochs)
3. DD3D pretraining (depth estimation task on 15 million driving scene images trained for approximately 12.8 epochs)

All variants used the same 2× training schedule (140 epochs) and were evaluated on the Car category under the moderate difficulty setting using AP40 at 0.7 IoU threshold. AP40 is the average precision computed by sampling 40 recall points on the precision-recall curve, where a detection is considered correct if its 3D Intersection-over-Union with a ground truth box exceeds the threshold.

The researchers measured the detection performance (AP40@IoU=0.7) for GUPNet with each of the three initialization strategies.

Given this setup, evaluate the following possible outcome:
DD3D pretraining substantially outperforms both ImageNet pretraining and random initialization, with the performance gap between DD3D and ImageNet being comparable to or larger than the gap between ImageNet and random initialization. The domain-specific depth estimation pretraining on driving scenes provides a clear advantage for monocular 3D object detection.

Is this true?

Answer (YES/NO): NO